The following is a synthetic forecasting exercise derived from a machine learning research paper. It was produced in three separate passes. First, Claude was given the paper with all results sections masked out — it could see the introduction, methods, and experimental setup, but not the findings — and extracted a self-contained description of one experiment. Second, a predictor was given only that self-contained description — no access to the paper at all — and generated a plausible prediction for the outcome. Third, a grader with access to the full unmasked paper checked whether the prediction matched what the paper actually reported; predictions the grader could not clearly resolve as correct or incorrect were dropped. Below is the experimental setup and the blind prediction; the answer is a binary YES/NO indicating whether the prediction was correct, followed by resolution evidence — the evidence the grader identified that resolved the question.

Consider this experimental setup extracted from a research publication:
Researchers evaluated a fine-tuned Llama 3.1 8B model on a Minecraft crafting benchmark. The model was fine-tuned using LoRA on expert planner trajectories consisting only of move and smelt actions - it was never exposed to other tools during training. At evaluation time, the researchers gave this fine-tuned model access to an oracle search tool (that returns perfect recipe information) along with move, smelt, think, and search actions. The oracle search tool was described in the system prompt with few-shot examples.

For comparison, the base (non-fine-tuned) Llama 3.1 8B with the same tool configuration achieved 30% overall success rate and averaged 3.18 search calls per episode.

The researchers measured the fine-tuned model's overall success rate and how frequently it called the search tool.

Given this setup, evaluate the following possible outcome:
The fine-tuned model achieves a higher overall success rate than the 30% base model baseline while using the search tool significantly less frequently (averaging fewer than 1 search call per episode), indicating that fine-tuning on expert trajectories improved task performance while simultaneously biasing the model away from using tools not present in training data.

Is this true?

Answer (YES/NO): YES